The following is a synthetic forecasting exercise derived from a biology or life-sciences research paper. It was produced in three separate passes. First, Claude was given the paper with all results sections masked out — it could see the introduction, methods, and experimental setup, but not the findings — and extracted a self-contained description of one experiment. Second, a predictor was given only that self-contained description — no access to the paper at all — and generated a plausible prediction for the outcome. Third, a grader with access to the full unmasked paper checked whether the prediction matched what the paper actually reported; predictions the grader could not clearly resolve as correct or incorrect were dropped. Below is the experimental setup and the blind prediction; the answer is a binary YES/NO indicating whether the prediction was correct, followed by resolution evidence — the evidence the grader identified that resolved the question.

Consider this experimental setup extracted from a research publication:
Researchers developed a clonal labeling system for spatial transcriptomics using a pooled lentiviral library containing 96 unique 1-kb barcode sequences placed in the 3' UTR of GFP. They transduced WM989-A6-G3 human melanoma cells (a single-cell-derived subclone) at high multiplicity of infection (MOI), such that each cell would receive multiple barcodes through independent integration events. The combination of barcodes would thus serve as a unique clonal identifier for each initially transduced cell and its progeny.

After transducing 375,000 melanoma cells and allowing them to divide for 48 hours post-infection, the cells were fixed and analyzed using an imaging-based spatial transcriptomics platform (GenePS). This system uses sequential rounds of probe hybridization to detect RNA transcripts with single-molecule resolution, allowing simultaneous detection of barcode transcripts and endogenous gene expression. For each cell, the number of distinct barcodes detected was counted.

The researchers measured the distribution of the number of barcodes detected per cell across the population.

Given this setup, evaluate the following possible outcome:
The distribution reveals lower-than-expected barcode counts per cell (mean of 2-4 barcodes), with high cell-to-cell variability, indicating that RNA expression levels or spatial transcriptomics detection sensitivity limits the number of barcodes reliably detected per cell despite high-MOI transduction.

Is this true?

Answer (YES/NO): NO